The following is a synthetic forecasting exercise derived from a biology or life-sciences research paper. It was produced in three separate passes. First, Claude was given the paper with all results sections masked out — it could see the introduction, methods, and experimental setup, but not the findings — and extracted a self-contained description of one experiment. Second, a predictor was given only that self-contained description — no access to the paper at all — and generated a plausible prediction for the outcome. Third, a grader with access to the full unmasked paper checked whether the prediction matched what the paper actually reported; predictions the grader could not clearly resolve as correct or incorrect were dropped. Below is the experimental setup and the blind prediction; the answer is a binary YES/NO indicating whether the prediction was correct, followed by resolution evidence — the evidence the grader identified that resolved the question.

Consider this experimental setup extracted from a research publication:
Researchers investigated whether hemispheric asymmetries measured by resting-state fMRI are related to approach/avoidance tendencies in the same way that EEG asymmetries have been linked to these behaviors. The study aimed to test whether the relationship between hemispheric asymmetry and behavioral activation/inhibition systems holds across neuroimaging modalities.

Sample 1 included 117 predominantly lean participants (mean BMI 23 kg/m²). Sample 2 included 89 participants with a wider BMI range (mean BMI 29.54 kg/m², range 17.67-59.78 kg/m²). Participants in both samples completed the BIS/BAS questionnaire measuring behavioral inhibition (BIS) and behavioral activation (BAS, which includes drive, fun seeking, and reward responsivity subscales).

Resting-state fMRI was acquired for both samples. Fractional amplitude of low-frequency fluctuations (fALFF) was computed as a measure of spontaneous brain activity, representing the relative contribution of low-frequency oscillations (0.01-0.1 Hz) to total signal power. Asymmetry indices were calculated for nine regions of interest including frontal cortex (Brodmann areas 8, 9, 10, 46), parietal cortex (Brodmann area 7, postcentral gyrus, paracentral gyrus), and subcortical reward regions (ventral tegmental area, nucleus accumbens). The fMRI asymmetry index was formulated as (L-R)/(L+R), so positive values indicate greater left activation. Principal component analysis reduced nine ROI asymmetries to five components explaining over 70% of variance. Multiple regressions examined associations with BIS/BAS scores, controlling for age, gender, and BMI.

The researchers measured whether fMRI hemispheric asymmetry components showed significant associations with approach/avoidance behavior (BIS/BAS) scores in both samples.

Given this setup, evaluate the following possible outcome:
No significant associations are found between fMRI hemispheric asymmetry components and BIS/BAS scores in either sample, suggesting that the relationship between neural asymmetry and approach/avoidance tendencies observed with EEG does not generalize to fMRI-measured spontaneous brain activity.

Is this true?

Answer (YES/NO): NO